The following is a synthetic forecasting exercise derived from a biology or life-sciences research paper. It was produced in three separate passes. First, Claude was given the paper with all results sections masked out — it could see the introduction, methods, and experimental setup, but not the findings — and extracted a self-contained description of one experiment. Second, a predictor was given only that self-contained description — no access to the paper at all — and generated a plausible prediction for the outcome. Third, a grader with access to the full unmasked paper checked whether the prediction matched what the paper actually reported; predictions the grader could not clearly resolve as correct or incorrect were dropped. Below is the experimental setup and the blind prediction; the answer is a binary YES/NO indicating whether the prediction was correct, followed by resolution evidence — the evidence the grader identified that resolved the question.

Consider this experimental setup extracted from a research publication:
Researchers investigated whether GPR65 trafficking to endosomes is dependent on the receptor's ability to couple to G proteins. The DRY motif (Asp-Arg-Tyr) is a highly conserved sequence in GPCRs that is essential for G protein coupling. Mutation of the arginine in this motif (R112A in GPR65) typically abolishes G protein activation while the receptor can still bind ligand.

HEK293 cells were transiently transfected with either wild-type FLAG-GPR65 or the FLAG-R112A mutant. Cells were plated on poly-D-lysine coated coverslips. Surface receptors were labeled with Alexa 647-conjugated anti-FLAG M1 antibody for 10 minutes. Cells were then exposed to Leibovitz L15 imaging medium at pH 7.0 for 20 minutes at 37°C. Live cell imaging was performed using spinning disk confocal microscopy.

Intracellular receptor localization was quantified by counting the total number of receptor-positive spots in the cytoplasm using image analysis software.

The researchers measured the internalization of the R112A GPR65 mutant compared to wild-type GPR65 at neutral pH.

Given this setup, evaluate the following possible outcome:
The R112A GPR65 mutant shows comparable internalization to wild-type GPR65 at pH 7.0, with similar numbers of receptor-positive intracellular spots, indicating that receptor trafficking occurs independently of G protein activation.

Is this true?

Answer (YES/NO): YES